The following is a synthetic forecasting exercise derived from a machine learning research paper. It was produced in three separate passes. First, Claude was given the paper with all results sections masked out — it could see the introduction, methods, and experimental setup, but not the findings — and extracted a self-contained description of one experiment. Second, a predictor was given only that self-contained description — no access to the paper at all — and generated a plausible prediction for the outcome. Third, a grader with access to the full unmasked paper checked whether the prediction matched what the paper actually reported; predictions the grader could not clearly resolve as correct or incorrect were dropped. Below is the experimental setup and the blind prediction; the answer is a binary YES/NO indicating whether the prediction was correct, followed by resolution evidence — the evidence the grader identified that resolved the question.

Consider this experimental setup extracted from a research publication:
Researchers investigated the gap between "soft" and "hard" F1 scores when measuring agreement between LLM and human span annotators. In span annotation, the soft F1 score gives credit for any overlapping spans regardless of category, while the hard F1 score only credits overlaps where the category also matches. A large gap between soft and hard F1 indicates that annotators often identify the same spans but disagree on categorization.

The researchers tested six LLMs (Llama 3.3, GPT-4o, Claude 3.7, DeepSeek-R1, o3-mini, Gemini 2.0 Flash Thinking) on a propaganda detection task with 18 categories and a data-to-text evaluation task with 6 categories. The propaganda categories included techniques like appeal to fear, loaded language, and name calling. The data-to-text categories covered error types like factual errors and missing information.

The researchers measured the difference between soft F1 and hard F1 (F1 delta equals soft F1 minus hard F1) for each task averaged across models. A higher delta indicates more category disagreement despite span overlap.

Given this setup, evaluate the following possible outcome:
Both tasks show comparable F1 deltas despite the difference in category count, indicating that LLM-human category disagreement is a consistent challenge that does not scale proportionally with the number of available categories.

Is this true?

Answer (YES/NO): YES